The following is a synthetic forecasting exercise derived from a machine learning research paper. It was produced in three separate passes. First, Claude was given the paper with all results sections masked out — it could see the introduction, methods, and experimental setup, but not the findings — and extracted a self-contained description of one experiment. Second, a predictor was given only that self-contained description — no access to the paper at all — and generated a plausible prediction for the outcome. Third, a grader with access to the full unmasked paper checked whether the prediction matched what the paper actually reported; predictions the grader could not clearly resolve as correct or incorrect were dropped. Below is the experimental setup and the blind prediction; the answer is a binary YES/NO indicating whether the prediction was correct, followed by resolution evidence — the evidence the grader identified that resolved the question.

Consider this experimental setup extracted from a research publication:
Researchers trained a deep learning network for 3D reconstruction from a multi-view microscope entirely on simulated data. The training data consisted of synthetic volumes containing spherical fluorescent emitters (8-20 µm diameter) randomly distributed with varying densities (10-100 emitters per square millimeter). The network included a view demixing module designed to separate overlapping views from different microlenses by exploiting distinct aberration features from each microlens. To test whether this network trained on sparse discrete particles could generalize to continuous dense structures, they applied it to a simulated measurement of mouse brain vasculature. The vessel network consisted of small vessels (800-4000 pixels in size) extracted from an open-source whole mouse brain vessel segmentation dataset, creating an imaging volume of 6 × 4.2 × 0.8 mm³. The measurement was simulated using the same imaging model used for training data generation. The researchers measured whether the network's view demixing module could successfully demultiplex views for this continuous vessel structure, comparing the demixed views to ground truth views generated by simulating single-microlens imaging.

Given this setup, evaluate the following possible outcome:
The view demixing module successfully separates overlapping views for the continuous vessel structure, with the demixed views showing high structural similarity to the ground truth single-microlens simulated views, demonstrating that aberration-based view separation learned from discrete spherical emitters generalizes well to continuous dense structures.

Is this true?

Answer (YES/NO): YES